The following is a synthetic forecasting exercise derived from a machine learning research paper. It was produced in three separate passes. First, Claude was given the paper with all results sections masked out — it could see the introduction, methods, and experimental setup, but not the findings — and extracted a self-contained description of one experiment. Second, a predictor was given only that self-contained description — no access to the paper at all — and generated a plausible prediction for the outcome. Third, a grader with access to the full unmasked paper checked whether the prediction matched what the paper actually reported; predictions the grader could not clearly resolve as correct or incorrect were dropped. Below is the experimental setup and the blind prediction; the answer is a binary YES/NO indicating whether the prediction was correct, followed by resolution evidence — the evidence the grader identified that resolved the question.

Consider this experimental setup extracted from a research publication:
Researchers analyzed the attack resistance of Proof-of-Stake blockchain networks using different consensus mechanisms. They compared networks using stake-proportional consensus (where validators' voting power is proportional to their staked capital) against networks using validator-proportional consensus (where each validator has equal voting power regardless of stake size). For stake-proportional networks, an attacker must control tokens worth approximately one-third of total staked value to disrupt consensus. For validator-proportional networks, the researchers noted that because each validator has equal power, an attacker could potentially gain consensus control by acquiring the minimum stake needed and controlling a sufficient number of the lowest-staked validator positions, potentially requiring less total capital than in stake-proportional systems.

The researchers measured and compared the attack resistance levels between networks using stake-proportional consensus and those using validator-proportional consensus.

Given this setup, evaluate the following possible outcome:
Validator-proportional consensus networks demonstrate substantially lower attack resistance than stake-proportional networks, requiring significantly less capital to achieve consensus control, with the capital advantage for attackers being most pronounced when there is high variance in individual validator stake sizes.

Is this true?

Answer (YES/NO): YES